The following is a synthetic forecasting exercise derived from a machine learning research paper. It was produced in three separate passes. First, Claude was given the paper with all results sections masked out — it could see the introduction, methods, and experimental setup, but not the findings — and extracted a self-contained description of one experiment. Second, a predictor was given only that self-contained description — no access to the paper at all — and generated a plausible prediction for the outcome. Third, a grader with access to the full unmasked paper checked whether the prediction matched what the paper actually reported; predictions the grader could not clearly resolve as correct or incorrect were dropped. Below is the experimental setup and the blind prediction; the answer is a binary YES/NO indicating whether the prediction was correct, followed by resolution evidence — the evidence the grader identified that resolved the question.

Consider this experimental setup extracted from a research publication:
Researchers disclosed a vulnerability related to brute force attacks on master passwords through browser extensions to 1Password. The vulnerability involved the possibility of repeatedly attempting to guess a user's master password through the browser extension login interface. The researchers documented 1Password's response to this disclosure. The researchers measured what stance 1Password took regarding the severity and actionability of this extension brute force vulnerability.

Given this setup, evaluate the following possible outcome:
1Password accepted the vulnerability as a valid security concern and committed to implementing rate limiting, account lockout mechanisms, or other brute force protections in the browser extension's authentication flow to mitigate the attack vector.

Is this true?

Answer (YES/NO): NO